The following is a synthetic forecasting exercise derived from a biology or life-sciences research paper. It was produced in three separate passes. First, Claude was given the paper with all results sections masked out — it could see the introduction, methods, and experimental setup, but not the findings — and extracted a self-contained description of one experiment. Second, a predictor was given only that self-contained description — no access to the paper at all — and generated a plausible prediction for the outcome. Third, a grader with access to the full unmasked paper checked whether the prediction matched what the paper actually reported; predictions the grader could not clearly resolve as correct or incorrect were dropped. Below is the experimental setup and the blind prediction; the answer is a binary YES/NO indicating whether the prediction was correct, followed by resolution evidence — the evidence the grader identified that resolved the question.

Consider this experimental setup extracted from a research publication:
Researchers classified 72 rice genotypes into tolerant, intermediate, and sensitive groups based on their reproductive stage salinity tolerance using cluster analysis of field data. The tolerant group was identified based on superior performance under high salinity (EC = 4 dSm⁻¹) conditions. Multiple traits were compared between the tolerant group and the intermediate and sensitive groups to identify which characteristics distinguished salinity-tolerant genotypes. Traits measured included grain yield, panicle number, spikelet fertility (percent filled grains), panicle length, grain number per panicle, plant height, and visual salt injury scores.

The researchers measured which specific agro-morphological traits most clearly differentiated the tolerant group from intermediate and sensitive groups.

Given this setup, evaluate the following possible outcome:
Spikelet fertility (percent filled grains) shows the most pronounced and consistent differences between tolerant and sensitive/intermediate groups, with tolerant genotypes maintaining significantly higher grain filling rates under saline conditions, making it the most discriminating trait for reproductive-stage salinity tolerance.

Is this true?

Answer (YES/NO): NO